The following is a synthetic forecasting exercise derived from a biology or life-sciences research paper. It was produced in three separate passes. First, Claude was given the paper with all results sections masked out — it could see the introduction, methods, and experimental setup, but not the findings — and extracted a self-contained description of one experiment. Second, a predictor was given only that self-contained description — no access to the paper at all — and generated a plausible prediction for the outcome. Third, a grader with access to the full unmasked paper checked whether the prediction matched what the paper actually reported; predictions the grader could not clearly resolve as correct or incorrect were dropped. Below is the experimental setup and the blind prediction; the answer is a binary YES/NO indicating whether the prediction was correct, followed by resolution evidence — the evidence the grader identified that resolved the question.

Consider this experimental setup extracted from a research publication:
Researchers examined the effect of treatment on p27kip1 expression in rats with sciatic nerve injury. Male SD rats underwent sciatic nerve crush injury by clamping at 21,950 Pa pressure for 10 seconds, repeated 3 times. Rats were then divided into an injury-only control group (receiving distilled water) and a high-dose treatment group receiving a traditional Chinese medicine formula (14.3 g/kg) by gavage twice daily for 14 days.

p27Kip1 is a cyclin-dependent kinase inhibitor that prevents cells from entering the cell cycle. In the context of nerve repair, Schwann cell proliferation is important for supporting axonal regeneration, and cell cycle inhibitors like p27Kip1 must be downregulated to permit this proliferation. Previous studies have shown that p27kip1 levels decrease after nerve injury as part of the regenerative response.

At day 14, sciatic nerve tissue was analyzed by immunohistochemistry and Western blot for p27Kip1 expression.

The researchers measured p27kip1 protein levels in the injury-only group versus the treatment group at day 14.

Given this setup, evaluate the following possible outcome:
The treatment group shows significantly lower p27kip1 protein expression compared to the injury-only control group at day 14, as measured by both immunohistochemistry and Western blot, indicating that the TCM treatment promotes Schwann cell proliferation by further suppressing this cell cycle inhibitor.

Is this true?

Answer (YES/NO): YES